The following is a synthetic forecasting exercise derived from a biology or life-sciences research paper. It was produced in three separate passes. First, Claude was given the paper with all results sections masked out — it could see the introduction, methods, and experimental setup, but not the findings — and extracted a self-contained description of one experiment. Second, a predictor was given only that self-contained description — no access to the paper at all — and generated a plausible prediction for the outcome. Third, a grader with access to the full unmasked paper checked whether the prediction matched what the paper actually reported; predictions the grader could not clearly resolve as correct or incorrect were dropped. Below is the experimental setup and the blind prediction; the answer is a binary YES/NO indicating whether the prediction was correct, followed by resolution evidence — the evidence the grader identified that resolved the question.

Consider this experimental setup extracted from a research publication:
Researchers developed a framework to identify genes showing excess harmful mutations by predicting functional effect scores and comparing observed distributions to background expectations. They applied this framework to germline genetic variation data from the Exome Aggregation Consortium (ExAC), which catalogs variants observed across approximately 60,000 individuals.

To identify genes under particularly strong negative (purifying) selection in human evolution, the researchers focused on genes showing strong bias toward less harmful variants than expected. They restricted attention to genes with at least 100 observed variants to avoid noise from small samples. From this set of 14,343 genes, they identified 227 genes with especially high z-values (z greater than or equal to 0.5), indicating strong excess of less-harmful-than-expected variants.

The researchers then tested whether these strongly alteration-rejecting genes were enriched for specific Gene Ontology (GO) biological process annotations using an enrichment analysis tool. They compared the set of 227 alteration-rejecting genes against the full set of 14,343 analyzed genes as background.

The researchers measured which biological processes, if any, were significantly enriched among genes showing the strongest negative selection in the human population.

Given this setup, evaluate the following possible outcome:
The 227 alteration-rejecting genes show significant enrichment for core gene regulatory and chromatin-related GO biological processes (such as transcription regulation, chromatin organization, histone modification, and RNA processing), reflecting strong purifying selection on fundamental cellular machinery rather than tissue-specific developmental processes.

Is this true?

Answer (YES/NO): NO